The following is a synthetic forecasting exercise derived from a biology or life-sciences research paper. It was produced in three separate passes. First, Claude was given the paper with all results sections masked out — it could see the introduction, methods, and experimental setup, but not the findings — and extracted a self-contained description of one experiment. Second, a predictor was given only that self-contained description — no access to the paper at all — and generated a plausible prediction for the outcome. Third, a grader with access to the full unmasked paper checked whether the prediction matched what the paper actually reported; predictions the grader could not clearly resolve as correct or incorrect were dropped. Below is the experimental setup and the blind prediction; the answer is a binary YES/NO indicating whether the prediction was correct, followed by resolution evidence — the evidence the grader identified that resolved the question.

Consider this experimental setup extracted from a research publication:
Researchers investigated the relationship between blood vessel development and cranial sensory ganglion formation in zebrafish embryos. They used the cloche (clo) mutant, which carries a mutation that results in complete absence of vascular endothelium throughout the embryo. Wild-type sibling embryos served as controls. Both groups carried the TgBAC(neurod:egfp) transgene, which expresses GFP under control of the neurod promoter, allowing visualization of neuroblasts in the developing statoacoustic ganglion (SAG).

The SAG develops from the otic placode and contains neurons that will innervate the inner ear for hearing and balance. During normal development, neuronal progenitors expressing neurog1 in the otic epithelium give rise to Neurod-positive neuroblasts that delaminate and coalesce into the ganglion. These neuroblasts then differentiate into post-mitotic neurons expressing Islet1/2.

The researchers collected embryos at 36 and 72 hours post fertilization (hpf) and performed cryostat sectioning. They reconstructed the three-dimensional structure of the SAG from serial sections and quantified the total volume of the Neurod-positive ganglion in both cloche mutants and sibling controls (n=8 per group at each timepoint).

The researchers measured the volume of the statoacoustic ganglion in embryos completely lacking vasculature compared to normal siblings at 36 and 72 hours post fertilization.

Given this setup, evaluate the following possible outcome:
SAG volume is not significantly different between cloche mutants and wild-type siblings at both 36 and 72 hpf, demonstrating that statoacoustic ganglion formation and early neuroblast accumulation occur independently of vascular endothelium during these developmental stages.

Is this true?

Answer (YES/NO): NO